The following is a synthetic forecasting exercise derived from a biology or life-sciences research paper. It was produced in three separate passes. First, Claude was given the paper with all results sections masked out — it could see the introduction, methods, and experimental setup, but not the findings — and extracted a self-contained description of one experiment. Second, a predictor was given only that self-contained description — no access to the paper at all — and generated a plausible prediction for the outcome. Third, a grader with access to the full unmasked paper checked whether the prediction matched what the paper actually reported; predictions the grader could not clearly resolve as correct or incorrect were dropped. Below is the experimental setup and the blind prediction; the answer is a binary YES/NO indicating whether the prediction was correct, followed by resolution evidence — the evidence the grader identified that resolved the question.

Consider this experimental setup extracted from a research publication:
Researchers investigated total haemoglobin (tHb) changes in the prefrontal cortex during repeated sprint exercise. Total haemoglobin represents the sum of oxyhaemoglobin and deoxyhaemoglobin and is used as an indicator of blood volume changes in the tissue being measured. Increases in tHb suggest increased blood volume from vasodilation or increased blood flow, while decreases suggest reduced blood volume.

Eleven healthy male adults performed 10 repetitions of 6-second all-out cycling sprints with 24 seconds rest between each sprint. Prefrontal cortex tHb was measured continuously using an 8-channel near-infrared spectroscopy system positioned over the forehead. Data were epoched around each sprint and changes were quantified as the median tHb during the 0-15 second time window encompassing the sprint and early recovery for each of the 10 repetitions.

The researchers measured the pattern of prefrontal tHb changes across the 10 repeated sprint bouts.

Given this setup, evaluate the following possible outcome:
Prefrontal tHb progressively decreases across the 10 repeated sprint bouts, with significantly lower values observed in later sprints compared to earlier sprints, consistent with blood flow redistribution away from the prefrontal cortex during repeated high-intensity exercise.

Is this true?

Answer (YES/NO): NO